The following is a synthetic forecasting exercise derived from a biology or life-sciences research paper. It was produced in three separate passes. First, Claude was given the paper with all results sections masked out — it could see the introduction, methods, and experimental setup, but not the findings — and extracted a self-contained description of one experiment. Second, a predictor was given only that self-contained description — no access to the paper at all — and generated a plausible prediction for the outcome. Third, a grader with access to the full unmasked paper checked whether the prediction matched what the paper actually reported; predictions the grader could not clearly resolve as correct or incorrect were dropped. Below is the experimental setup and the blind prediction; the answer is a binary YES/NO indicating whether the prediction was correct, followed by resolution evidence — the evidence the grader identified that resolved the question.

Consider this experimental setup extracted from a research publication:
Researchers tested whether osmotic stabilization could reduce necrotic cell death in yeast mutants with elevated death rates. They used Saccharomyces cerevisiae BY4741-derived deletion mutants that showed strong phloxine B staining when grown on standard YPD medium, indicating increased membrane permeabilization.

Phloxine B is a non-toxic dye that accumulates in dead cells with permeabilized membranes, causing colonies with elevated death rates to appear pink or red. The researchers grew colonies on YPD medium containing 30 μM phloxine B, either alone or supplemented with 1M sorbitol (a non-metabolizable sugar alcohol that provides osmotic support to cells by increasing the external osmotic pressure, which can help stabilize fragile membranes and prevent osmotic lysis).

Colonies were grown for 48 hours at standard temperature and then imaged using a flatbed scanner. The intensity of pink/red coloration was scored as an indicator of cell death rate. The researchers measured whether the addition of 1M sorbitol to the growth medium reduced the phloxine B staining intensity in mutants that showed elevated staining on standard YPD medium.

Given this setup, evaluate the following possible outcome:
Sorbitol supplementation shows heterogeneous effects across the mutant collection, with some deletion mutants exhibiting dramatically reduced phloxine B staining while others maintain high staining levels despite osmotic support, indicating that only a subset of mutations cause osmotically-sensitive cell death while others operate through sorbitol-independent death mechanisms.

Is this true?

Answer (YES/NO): YES